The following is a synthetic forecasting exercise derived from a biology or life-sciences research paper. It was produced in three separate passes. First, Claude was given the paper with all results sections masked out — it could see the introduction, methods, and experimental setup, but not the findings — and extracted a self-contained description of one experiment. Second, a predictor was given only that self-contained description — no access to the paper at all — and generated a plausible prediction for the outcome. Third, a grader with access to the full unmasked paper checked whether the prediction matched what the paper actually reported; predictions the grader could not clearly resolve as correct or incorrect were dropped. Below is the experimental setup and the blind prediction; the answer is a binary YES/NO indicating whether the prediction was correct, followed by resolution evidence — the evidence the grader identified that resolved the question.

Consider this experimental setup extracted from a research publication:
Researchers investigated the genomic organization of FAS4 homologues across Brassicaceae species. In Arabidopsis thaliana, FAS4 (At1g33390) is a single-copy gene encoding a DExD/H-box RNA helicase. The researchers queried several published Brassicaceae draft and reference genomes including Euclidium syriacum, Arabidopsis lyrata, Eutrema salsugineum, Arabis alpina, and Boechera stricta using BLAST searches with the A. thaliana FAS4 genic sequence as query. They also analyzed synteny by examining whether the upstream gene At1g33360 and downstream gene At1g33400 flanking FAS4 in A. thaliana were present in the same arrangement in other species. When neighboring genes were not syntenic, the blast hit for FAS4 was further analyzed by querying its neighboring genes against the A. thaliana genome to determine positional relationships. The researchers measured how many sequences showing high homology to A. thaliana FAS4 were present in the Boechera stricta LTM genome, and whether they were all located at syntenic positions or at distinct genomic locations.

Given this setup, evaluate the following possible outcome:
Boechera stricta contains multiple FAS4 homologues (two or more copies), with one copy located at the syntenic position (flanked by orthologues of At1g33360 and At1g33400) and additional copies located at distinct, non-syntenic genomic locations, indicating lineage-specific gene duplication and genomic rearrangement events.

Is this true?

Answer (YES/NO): YES